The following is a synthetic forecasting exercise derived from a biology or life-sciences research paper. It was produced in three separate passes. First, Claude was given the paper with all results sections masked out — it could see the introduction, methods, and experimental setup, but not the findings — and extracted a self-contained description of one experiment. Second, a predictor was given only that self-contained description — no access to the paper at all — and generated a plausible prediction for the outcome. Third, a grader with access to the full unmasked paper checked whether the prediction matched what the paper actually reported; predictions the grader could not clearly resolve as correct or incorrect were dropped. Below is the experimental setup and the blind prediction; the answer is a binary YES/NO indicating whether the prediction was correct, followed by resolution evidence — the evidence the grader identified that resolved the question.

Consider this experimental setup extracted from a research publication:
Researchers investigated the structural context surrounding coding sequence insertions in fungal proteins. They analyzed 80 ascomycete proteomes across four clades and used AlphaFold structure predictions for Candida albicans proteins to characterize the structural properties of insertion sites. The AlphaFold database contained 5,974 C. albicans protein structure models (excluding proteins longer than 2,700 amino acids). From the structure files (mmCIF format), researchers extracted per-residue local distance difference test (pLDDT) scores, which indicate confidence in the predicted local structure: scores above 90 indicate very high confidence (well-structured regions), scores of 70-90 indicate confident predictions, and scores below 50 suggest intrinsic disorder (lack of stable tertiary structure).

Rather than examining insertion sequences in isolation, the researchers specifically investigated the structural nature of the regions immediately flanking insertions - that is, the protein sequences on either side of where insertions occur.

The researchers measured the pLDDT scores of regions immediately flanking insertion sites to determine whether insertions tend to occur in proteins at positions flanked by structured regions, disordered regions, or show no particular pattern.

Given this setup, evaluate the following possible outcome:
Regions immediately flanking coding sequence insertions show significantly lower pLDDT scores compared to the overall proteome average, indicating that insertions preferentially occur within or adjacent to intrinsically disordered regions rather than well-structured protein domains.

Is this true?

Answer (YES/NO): NO